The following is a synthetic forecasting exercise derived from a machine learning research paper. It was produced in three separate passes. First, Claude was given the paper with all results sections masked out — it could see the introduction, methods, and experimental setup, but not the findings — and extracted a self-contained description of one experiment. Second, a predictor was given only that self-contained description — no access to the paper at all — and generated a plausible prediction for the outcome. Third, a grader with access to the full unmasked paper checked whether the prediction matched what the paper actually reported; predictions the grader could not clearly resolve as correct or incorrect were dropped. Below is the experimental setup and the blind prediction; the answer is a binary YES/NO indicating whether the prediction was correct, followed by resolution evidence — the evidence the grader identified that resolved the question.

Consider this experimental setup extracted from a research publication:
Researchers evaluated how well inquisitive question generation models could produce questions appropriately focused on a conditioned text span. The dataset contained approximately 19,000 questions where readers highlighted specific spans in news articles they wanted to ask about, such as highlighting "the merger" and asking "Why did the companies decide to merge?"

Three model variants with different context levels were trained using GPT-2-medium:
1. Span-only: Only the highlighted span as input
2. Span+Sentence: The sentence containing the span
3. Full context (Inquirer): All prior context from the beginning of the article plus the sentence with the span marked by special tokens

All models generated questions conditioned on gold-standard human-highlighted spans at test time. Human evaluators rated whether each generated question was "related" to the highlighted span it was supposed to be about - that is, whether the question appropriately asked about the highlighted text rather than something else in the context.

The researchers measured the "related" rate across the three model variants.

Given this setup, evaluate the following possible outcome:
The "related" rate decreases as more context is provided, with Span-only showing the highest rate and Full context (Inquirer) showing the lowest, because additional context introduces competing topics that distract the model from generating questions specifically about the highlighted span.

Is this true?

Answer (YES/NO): NO